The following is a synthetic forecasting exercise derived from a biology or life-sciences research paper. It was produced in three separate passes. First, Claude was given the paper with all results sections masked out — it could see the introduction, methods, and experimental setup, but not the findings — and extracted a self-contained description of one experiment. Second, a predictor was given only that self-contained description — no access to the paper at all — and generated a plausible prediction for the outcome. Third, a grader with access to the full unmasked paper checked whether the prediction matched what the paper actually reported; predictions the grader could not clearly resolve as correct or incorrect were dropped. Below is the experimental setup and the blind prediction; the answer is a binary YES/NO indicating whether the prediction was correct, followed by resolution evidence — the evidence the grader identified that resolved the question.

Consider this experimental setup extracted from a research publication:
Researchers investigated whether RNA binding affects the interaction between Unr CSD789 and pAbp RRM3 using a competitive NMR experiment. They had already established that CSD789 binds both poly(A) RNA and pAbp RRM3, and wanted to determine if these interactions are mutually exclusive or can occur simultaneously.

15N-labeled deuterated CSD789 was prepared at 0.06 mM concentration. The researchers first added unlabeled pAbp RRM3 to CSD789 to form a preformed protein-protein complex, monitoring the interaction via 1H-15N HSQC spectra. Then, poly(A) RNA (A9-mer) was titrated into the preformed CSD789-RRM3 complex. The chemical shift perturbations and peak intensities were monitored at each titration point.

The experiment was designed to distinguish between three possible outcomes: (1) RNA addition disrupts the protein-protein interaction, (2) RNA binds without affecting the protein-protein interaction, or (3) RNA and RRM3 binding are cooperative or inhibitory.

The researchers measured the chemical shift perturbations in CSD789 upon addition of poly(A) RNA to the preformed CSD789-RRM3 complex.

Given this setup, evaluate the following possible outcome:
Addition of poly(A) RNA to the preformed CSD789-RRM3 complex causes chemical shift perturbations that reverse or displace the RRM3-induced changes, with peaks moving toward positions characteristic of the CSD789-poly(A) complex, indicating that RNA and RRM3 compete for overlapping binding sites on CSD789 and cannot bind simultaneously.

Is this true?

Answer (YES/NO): NO